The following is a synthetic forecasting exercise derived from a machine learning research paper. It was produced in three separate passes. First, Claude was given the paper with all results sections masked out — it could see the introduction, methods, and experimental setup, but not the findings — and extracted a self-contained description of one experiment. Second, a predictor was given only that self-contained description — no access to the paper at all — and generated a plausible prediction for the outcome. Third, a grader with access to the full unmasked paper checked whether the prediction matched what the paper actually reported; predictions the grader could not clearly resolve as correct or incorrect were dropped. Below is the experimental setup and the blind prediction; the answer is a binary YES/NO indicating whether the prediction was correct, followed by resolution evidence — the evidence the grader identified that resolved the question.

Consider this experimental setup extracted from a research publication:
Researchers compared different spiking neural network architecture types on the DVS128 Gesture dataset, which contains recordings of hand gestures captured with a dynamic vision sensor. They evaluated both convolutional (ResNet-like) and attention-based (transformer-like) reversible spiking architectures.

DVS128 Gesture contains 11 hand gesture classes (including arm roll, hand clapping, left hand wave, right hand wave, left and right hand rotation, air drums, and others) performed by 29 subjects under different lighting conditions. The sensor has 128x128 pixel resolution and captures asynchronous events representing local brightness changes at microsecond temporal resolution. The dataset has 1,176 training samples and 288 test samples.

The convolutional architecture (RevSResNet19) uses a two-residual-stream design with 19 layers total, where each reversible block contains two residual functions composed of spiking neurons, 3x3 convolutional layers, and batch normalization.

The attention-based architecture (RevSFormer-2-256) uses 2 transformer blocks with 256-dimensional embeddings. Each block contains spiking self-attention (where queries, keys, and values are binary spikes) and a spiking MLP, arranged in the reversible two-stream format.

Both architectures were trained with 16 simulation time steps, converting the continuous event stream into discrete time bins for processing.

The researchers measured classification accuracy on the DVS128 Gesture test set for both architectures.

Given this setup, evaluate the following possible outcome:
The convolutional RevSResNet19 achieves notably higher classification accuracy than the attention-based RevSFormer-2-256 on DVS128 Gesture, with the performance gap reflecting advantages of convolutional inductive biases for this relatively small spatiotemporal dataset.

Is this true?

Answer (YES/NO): NO